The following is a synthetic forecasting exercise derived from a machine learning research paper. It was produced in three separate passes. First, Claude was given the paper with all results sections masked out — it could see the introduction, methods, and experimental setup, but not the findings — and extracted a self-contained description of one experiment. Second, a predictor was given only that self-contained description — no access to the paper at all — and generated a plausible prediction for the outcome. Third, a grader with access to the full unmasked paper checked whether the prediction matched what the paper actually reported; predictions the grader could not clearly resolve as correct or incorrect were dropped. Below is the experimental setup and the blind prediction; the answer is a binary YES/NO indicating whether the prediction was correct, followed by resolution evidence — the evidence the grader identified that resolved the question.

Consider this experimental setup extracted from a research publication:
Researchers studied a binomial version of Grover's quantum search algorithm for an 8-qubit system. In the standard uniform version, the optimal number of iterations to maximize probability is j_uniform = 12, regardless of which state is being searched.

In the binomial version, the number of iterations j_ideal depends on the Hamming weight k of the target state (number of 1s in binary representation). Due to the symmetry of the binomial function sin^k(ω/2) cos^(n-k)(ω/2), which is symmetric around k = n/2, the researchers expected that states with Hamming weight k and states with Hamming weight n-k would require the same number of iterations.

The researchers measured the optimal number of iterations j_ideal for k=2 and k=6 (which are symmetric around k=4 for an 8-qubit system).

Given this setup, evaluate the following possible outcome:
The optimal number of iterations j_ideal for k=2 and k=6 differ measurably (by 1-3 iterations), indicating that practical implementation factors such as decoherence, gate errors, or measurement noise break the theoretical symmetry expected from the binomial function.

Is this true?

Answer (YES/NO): NO